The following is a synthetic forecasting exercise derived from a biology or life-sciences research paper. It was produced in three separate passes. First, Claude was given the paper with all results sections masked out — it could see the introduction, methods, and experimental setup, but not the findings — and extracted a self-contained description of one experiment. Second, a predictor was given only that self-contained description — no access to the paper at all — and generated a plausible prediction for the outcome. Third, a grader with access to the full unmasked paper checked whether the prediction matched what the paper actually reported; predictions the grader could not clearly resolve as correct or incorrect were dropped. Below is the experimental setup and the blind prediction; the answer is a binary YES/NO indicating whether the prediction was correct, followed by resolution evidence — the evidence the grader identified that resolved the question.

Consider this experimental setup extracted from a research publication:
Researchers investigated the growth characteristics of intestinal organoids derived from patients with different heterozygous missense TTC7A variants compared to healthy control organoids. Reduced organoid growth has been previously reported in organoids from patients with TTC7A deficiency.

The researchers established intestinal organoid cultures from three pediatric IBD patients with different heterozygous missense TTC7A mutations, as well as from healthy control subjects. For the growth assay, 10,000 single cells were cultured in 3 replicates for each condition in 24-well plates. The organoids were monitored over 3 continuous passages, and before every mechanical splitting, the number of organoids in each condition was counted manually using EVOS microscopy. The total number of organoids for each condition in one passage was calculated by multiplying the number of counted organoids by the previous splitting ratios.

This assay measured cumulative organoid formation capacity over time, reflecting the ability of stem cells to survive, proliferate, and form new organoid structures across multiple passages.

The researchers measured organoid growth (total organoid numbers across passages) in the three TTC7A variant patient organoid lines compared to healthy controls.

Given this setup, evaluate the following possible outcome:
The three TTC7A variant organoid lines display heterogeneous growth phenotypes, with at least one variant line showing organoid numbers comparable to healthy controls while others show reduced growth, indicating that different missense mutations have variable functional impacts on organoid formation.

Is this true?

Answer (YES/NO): YES